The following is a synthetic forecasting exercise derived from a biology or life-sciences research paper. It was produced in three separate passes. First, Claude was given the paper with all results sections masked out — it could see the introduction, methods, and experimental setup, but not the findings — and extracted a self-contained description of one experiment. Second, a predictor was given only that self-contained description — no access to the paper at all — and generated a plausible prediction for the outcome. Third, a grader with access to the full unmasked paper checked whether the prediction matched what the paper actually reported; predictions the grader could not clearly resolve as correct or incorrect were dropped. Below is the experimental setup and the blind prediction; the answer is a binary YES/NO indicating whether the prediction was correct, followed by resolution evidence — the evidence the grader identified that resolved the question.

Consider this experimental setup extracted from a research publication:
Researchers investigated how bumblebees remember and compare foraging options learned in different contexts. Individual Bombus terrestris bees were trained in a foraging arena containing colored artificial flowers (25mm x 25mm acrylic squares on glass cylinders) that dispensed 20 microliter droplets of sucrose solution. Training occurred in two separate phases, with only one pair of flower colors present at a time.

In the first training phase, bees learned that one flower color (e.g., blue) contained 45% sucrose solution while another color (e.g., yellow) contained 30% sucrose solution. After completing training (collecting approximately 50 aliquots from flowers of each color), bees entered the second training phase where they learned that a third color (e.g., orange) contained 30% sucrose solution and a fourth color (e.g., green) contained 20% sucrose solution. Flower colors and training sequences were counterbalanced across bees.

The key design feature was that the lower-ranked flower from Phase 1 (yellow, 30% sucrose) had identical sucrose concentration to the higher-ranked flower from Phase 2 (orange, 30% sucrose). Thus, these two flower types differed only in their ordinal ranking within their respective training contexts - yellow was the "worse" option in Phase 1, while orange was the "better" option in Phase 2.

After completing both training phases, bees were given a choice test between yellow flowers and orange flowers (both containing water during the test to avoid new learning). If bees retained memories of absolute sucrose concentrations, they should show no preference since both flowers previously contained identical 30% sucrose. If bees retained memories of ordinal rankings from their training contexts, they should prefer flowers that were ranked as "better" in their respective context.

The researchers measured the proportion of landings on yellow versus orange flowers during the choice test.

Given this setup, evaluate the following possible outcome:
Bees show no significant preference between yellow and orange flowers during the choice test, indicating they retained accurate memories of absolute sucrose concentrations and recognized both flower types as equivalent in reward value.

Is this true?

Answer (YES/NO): NO